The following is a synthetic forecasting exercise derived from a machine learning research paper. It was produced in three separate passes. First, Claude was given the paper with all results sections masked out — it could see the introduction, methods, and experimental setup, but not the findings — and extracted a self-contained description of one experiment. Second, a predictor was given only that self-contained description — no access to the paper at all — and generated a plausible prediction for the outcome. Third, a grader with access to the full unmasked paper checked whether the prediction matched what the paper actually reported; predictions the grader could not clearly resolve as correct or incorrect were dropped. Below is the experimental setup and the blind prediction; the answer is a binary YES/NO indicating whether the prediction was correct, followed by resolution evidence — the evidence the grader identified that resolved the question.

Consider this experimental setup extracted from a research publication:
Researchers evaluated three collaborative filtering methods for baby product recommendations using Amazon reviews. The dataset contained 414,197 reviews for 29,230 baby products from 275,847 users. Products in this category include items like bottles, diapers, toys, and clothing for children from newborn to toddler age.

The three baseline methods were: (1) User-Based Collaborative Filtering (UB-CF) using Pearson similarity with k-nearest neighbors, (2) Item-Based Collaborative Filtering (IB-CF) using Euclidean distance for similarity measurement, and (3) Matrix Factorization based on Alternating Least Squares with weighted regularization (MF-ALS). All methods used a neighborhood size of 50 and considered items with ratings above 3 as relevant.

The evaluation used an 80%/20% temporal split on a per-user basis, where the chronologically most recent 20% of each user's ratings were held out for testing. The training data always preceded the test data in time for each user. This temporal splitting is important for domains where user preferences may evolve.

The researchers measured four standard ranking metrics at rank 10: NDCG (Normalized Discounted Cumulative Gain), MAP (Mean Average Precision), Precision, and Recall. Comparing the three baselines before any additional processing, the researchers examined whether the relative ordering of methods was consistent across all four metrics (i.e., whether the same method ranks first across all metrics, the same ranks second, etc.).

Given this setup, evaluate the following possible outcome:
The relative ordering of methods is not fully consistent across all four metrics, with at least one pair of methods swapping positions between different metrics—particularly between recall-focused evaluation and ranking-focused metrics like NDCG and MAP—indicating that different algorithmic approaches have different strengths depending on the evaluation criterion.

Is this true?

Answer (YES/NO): NO